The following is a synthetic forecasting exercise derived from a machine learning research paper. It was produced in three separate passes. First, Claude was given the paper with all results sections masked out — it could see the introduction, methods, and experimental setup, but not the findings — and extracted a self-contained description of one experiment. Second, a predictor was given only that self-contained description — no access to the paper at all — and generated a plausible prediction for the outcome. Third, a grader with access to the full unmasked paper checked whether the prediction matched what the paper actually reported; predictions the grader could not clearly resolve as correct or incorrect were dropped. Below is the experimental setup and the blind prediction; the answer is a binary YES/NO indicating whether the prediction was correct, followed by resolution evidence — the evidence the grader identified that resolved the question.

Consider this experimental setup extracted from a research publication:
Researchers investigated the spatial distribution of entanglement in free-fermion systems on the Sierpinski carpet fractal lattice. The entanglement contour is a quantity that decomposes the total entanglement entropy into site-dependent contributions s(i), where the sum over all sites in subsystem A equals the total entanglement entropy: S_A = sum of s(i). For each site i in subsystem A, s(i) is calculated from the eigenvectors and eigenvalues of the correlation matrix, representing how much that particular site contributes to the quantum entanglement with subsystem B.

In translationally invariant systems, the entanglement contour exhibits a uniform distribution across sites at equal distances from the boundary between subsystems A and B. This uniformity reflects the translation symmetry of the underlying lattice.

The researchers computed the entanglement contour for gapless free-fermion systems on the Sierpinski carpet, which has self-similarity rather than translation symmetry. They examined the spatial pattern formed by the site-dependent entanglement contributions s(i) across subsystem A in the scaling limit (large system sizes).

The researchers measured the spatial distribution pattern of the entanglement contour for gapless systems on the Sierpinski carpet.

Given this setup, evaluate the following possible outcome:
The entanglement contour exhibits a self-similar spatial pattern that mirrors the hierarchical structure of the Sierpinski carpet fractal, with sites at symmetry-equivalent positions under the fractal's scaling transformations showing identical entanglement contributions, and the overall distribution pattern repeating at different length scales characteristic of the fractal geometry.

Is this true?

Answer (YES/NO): NO